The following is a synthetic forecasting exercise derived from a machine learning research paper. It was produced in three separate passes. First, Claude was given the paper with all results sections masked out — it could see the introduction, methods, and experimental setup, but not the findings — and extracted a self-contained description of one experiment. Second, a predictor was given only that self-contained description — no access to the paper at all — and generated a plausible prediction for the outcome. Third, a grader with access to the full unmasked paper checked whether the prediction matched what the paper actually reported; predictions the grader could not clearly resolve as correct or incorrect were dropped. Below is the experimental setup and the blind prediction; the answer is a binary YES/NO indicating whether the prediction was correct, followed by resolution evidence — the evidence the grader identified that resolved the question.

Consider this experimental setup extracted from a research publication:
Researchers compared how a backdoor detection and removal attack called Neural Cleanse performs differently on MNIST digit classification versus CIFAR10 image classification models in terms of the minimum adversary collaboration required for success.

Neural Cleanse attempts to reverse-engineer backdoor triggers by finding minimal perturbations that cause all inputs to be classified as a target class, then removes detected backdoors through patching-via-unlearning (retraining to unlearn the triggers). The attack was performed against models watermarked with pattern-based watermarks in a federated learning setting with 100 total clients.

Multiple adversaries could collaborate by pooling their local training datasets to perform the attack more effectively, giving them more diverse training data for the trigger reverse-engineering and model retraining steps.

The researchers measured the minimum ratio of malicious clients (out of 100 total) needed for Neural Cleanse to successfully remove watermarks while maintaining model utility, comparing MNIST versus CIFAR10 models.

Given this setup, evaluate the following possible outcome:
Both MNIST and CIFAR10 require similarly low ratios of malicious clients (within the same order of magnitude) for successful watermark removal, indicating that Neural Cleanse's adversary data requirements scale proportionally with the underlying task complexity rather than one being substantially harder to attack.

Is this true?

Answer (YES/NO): NO